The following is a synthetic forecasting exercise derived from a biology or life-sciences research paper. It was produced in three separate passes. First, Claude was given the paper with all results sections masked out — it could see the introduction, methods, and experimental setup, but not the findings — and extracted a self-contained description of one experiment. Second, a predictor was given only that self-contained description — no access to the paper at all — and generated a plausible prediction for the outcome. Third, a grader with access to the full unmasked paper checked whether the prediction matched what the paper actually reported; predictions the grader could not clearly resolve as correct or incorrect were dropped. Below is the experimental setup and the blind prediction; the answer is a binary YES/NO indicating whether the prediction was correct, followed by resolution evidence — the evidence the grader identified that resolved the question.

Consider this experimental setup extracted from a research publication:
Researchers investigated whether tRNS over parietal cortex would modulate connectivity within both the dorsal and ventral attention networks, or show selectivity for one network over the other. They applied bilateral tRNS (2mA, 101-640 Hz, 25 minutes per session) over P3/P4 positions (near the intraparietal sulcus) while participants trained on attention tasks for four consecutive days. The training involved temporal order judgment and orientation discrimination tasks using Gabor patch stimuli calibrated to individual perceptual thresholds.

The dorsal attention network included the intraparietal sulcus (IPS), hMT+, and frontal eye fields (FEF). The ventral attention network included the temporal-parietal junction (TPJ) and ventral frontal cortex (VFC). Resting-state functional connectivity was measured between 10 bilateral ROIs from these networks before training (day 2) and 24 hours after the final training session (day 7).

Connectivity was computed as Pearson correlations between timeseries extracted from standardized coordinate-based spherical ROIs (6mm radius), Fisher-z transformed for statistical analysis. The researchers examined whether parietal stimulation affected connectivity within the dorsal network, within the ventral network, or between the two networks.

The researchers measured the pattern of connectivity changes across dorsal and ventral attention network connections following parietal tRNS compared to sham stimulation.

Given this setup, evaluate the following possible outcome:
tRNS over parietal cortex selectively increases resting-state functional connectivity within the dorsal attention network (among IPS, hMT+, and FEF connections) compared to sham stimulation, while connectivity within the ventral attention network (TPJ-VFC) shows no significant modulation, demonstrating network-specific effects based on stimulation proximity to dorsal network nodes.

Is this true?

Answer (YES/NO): NO